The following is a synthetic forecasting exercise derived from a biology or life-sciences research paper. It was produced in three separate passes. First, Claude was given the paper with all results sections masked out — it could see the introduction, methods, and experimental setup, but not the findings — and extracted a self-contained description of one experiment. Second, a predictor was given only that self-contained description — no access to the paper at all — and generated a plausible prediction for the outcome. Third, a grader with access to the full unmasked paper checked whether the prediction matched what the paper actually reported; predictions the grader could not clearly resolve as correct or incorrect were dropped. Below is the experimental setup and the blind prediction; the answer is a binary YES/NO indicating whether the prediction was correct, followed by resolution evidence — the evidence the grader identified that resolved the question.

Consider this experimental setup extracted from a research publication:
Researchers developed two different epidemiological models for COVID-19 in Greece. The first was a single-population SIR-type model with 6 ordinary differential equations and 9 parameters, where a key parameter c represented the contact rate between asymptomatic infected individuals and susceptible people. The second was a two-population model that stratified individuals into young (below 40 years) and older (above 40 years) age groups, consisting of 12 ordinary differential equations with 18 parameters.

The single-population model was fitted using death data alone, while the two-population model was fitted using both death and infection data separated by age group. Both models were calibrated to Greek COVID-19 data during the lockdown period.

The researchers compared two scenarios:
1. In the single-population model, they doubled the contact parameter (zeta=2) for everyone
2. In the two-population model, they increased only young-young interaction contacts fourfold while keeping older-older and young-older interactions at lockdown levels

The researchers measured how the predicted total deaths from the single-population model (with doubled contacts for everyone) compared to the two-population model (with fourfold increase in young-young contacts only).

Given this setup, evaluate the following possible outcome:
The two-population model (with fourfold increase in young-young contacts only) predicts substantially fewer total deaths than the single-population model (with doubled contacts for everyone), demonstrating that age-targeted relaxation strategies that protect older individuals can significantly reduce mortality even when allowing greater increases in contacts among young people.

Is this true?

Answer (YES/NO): NO